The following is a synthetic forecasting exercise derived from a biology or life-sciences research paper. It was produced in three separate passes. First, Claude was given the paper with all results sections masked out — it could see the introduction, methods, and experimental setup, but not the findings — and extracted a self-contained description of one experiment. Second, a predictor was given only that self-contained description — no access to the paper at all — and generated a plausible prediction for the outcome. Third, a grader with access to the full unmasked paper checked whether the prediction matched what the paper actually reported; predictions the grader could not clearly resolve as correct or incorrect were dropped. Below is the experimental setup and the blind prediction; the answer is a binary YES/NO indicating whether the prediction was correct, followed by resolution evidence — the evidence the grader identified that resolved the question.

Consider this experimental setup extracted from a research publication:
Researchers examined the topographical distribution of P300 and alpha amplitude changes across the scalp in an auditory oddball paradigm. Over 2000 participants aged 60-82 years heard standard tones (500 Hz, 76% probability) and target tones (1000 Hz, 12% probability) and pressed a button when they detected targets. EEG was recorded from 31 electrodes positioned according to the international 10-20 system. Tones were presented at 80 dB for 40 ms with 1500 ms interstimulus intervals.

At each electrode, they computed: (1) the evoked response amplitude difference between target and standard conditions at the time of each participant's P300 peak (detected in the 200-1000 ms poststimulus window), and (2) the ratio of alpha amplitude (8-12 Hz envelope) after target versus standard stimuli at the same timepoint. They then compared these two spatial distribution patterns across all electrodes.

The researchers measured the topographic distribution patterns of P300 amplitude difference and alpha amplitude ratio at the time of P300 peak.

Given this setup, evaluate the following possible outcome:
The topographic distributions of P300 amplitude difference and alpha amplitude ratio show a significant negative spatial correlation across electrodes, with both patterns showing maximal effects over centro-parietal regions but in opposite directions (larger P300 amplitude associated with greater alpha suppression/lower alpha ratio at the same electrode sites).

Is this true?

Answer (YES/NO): YES